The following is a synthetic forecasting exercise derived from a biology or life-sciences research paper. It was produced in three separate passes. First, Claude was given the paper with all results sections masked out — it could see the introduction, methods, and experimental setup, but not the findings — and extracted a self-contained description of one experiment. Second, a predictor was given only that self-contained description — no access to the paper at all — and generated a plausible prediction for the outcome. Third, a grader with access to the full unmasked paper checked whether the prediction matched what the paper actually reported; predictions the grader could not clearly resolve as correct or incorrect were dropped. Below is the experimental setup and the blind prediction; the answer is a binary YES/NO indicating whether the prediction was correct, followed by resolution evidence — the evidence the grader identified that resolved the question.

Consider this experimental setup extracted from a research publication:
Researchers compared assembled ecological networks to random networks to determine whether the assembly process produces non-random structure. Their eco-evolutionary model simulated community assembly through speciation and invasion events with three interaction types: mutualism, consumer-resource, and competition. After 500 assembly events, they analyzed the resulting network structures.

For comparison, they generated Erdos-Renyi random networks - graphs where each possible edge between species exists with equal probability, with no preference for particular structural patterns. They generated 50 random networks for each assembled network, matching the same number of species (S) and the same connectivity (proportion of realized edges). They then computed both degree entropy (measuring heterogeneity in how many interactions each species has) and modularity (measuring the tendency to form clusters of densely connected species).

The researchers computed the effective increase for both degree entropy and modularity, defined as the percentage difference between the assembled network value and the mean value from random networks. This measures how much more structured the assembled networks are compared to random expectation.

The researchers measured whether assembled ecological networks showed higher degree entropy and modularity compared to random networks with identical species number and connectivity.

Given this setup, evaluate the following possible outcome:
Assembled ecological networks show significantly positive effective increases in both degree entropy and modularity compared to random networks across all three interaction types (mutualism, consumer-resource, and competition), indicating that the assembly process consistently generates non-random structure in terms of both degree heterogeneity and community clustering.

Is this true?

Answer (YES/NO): NO